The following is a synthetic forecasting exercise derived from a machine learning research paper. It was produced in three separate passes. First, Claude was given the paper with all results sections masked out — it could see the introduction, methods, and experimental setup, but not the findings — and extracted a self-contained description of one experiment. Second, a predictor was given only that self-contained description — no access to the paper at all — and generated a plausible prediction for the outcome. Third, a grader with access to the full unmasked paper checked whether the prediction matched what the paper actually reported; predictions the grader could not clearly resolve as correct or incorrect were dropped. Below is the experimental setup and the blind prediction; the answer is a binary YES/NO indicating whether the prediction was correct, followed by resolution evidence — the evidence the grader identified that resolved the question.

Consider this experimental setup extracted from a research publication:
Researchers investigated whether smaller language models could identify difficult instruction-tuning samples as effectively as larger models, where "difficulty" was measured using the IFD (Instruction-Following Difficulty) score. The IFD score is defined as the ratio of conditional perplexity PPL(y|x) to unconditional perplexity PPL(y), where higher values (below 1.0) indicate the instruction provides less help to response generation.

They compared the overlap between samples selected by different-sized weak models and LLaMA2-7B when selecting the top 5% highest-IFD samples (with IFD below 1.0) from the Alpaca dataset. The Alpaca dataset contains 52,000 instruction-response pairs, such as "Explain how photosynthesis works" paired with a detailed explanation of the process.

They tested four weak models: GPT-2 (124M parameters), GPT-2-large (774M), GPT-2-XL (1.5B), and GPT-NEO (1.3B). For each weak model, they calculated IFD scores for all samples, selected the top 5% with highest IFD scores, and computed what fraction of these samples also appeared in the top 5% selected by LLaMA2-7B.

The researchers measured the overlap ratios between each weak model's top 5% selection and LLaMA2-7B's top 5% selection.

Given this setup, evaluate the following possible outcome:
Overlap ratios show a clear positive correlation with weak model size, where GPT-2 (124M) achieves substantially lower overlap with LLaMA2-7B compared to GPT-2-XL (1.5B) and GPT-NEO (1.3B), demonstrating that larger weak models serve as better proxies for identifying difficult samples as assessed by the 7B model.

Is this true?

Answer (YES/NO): NO